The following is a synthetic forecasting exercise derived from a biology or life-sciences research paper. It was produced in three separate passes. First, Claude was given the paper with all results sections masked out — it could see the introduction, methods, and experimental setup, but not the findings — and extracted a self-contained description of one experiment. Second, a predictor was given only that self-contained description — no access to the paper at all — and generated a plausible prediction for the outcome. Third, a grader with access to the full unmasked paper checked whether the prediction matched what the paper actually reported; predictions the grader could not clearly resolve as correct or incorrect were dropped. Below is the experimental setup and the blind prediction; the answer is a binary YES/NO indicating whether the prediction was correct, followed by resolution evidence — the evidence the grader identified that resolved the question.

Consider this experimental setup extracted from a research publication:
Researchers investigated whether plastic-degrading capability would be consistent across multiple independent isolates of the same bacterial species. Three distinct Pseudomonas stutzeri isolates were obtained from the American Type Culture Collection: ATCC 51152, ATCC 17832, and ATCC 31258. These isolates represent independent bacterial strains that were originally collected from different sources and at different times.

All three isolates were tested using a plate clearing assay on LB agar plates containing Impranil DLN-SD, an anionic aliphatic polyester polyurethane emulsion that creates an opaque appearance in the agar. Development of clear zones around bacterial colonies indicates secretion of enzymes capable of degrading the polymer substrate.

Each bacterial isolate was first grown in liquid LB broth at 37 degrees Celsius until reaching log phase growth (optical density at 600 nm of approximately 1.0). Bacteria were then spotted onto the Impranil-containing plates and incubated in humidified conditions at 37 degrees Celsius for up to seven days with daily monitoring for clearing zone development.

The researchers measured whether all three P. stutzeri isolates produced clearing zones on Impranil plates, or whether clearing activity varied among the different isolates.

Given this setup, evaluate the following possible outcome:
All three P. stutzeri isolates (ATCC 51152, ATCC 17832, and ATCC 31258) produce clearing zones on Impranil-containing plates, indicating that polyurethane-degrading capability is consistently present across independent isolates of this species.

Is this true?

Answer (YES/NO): YES